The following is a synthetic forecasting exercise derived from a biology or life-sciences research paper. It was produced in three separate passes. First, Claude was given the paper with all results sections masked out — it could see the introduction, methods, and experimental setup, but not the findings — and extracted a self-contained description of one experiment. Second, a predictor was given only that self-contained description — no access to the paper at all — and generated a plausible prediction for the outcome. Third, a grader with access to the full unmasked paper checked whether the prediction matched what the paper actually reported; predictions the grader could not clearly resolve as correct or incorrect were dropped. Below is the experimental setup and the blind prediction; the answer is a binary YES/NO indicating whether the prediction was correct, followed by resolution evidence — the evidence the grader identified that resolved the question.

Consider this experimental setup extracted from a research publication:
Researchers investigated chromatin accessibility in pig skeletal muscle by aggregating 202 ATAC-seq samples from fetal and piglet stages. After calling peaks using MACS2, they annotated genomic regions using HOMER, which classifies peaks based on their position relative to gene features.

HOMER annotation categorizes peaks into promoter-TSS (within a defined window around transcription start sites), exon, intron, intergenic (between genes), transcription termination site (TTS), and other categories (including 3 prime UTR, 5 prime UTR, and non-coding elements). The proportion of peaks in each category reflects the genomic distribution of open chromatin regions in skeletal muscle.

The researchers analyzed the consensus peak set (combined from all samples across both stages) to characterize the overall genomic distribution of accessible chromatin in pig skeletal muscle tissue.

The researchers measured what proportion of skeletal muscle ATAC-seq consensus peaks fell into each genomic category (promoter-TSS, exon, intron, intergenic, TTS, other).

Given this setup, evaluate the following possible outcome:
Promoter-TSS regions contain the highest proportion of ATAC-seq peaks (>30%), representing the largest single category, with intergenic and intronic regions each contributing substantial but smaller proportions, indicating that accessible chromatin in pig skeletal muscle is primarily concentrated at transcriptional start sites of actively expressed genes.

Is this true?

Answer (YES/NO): NO